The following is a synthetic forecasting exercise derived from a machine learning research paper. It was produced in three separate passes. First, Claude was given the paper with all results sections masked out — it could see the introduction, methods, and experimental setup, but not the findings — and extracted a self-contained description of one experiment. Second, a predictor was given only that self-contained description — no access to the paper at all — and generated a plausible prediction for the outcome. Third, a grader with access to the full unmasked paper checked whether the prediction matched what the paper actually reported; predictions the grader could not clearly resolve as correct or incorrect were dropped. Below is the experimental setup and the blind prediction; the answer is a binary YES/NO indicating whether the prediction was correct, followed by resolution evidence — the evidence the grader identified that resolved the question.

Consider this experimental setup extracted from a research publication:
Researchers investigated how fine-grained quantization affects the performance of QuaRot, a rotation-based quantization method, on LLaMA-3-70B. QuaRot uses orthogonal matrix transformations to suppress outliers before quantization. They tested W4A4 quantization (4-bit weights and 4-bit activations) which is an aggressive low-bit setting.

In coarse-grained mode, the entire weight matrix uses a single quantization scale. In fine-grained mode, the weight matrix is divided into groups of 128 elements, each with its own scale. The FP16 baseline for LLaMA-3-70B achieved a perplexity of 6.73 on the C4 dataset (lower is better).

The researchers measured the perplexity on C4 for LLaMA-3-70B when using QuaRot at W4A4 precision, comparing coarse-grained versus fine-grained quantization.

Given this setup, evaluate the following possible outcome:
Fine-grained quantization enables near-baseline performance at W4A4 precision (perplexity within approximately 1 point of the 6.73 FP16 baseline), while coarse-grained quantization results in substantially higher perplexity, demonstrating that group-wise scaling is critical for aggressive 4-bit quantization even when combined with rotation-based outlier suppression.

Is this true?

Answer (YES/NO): NO